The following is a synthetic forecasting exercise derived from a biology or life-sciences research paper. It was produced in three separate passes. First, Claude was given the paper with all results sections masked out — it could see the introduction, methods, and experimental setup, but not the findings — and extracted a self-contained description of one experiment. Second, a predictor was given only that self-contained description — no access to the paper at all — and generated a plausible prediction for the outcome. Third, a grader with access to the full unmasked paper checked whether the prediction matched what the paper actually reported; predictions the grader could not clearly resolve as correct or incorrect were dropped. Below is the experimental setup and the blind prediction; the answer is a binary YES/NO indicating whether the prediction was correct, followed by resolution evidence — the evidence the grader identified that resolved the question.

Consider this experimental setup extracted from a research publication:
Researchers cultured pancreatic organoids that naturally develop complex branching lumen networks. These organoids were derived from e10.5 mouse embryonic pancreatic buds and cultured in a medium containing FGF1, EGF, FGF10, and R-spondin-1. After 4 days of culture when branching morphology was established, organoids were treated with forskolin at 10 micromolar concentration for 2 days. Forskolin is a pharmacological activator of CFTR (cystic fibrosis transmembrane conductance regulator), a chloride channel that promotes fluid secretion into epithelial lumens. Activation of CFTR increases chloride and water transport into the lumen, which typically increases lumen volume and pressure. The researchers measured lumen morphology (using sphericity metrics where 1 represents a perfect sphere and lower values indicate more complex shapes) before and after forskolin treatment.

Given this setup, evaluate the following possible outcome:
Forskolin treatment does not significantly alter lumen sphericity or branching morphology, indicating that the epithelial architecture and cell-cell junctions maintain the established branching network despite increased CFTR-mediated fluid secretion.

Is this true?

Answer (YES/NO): YES